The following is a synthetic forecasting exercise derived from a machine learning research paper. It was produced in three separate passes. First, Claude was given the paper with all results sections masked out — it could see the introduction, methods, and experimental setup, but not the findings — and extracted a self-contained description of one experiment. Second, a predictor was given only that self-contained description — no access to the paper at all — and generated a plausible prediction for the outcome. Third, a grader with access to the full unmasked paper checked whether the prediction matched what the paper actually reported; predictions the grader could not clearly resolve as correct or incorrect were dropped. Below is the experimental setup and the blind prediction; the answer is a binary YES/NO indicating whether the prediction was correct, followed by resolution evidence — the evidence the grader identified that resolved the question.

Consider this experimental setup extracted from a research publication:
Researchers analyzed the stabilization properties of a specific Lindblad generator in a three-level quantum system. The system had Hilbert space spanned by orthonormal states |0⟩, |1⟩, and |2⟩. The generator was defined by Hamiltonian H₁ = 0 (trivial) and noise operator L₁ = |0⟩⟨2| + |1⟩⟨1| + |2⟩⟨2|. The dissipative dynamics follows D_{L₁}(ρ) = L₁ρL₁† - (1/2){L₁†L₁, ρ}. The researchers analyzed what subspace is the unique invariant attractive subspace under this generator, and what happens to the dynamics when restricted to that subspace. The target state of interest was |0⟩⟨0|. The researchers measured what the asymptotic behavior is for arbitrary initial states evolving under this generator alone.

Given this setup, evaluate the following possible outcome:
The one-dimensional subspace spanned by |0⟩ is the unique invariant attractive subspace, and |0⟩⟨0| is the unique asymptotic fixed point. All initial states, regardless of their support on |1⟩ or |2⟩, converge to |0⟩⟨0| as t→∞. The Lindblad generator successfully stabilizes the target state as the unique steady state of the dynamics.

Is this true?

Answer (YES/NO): NO